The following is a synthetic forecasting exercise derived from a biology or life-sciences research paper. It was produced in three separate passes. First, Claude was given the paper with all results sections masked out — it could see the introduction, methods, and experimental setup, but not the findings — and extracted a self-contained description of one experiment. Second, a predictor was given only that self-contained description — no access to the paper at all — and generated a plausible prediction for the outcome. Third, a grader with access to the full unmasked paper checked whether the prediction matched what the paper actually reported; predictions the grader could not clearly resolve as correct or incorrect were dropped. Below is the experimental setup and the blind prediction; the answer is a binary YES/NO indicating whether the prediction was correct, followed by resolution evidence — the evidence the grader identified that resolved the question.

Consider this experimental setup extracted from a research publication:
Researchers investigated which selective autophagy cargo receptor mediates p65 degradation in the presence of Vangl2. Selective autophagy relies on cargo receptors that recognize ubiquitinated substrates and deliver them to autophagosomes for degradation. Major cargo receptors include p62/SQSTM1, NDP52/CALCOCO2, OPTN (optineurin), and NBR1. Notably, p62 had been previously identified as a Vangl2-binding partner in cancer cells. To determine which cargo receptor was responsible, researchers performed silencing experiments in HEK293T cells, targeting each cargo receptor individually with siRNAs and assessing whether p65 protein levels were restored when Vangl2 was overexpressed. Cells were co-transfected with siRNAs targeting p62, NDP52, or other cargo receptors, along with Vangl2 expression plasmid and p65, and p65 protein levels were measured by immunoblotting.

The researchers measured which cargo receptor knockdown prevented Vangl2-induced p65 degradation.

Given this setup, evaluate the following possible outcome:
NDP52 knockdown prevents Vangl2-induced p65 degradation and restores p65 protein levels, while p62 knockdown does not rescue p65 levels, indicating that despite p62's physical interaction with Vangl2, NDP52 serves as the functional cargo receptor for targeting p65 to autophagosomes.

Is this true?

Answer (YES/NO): YES